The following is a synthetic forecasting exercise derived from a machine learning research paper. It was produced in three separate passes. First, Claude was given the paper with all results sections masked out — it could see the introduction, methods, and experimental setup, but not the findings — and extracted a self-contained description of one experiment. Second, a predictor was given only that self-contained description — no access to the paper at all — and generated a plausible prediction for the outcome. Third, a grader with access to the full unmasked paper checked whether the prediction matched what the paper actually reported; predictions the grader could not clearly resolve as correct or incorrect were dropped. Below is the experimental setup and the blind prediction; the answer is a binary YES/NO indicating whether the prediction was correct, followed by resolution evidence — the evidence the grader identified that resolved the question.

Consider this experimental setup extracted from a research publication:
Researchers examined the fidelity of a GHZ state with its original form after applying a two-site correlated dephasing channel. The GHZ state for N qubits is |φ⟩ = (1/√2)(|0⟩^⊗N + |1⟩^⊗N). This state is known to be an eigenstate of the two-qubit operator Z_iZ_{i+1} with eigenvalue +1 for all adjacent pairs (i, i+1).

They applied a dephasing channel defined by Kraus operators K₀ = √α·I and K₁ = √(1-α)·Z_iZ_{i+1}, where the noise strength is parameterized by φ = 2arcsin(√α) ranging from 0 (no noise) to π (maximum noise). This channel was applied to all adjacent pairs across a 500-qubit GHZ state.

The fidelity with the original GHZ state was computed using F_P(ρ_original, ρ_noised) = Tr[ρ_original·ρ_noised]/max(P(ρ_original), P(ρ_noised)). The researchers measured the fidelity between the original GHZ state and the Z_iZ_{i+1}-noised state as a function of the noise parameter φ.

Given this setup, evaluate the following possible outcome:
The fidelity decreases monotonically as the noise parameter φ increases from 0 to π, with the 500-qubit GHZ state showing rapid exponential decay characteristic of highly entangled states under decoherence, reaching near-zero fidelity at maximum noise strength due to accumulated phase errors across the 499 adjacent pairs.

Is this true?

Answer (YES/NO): NO